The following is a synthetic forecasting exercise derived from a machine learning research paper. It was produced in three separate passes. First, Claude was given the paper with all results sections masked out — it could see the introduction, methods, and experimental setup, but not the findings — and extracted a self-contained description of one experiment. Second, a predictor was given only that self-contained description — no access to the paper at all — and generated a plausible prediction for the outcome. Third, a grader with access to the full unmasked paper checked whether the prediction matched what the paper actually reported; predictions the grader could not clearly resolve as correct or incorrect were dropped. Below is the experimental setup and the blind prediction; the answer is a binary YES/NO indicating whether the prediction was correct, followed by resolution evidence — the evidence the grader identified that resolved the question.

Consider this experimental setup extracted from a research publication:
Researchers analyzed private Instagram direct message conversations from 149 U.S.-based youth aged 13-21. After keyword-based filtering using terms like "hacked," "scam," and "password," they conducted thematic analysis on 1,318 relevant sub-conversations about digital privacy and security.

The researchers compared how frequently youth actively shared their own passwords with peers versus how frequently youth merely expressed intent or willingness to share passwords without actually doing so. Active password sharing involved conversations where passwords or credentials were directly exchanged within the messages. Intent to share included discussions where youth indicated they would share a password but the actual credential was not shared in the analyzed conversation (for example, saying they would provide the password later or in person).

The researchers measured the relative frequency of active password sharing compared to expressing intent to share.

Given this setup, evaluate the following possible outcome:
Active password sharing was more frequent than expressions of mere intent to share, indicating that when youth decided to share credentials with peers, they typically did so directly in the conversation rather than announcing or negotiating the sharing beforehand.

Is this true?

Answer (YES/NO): YES